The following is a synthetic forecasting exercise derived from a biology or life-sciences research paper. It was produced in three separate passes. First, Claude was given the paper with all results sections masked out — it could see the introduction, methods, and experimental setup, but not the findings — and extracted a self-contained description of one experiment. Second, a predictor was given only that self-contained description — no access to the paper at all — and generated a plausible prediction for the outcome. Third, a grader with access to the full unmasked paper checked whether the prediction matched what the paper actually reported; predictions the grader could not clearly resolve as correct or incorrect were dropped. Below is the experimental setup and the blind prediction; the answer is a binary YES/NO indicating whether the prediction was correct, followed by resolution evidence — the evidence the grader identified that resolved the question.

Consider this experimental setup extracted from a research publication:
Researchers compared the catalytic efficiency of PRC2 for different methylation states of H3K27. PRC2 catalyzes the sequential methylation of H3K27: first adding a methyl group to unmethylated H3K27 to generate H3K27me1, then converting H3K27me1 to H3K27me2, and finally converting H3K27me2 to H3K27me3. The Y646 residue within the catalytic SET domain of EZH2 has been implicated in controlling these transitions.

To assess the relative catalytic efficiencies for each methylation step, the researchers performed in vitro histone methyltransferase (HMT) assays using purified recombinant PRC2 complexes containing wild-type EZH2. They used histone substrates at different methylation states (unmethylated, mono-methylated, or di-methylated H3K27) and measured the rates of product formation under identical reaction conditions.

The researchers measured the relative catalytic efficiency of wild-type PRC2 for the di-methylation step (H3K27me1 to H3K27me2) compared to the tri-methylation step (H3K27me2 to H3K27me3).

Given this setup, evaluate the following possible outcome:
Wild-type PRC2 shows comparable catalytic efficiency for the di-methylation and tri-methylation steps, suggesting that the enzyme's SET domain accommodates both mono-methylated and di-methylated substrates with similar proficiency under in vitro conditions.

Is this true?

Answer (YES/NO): NO